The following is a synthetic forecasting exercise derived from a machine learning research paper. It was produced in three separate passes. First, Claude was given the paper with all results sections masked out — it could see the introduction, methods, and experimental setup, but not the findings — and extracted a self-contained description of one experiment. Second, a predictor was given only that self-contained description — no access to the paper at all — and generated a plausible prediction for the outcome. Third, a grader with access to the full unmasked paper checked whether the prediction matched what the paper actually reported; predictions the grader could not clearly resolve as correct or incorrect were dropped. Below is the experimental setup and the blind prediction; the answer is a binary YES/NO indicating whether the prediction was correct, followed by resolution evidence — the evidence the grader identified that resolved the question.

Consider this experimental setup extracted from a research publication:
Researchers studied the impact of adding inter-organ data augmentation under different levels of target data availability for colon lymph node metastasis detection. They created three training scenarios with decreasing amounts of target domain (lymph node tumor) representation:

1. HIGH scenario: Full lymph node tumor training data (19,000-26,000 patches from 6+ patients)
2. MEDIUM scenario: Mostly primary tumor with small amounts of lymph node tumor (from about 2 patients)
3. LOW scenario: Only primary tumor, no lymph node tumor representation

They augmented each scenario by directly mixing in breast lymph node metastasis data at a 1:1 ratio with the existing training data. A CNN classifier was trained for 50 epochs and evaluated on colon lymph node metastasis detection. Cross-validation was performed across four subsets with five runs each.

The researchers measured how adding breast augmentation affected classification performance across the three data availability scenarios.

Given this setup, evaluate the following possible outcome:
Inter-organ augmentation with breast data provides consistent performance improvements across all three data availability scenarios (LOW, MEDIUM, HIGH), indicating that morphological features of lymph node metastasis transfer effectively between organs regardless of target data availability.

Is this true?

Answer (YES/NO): YES